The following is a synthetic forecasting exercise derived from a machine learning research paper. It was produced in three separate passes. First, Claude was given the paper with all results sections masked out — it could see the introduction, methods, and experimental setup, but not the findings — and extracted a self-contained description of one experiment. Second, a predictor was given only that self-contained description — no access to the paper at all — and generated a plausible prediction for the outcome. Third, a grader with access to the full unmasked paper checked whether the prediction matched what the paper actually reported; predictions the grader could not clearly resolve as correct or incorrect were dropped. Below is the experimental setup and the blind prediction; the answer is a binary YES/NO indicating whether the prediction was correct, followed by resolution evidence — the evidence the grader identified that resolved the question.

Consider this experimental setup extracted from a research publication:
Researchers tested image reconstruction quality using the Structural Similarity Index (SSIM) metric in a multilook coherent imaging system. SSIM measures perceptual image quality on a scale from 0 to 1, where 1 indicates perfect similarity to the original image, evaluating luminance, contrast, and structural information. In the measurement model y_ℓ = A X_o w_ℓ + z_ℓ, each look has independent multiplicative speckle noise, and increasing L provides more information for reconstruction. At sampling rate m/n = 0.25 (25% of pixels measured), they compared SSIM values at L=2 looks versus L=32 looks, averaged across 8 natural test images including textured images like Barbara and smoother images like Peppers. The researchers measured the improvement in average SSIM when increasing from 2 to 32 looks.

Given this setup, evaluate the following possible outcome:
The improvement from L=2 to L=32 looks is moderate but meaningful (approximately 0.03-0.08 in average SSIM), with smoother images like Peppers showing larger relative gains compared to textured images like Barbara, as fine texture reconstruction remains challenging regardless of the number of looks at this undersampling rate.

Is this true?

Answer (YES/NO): NO